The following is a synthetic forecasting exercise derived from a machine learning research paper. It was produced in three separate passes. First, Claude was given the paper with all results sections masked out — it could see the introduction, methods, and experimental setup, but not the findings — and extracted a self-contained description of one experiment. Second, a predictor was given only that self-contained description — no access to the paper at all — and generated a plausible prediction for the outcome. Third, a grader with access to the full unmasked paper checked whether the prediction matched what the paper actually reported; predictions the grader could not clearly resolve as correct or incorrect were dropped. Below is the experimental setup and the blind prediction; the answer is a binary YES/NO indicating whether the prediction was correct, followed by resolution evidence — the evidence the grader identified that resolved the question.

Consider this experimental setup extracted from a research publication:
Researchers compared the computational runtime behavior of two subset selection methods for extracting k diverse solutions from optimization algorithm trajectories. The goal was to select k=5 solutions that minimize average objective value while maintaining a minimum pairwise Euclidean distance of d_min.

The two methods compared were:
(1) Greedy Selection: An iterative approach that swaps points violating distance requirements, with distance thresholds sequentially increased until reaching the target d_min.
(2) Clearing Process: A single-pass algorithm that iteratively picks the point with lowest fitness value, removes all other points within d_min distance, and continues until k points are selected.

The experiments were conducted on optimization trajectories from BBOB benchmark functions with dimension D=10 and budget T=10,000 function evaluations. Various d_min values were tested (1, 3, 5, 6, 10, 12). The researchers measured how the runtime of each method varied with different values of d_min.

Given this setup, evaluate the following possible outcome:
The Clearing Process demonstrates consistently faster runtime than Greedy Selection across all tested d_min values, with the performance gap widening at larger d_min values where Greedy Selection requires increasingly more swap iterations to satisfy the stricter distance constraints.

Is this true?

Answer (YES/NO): YES